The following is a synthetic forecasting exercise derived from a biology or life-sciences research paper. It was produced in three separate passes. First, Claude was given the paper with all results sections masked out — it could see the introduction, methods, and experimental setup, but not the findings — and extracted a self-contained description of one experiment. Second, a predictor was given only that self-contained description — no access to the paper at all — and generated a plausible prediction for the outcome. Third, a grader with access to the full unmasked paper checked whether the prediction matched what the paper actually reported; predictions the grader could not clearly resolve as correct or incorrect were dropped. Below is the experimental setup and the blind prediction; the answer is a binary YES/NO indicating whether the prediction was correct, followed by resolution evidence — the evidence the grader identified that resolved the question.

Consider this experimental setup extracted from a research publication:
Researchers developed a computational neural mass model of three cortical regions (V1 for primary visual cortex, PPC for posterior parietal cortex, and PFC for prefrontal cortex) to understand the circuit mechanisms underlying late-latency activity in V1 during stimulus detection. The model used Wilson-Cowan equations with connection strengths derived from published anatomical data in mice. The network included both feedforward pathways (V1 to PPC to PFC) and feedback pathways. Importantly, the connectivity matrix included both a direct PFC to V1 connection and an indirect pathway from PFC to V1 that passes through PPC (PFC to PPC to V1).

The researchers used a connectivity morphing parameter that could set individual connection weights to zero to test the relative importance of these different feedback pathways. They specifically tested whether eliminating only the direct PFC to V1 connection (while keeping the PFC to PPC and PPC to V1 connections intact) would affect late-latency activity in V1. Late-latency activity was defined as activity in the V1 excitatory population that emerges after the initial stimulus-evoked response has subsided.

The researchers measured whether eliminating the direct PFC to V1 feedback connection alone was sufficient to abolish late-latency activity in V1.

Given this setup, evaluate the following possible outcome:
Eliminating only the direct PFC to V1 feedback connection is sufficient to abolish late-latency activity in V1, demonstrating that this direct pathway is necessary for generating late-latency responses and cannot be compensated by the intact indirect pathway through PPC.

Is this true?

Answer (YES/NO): NO